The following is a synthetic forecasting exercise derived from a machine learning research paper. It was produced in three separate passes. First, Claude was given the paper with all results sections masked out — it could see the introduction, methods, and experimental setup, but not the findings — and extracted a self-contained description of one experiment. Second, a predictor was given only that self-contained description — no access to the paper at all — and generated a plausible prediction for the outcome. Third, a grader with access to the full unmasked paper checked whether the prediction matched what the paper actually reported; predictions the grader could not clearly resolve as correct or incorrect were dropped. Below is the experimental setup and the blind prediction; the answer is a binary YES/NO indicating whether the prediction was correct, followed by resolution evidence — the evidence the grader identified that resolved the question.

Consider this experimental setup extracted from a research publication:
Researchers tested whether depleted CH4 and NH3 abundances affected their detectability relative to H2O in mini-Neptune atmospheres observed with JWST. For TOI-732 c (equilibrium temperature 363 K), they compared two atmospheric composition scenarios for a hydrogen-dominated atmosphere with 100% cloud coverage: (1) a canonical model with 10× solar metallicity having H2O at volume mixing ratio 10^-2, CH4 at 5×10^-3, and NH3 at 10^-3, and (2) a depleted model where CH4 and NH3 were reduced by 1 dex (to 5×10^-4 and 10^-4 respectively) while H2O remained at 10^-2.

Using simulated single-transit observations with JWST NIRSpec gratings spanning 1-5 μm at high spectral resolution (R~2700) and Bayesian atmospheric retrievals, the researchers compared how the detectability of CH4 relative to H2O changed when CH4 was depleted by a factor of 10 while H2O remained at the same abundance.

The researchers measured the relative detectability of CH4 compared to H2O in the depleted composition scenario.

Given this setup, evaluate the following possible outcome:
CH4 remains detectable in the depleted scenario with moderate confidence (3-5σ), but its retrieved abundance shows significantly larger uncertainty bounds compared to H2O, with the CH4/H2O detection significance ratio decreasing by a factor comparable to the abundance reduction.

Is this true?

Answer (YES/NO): NO